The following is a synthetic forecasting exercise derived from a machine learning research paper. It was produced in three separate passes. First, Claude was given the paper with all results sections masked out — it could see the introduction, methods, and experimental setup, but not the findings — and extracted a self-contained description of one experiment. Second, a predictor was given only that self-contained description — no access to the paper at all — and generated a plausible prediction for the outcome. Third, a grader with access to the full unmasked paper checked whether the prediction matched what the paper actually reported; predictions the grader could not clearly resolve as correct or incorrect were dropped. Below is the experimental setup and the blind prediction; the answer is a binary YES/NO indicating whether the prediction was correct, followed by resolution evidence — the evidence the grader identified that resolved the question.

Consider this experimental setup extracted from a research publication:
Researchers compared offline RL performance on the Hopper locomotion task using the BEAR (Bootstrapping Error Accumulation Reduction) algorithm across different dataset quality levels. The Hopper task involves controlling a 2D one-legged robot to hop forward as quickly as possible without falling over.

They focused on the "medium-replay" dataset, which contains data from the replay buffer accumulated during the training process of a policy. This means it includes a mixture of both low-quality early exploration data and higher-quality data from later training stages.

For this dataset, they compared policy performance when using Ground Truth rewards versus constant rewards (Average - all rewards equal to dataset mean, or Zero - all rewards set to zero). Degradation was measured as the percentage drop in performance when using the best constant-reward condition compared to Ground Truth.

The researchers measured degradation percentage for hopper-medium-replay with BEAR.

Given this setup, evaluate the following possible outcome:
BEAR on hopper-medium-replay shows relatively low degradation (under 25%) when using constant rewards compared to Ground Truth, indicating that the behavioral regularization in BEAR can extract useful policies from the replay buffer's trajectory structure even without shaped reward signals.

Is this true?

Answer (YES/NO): YES